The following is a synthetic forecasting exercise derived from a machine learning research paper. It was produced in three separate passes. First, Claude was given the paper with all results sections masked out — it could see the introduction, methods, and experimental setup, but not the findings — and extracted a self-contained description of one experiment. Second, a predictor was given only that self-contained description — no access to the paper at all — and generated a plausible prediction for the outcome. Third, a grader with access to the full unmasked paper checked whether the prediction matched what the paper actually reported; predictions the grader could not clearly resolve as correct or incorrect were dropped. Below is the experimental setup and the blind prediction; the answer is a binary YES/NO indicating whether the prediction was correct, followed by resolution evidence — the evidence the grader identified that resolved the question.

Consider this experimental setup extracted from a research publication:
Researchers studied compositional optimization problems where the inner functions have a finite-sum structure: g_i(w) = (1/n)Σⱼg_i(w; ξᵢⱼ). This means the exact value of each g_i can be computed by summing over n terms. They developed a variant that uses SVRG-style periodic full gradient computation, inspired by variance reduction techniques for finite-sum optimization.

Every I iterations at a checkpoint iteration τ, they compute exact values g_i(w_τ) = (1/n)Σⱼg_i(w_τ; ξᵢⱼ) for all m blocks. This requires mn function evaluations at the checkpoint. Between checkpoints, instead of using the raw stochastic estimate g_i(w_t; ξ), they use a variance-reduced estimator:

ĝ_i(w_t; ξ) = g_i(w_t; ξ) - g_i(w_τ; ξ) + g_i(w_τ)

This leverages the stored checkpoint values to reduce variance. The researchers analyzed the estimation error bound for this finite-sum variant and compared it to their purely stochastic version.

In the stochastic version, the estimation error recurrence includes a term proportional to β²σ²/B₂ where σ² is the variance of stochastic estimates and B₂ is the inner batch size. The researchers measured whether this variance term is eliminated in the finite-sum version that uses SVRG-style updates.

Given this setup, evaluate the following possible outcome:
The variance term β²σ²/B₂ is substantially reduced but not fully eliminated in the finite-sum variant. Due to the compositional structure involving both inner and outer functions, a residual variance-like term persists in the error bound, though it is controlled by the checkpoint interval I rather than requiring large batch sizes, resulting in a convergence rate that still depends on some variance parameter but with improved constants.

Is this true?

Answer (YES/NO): NO